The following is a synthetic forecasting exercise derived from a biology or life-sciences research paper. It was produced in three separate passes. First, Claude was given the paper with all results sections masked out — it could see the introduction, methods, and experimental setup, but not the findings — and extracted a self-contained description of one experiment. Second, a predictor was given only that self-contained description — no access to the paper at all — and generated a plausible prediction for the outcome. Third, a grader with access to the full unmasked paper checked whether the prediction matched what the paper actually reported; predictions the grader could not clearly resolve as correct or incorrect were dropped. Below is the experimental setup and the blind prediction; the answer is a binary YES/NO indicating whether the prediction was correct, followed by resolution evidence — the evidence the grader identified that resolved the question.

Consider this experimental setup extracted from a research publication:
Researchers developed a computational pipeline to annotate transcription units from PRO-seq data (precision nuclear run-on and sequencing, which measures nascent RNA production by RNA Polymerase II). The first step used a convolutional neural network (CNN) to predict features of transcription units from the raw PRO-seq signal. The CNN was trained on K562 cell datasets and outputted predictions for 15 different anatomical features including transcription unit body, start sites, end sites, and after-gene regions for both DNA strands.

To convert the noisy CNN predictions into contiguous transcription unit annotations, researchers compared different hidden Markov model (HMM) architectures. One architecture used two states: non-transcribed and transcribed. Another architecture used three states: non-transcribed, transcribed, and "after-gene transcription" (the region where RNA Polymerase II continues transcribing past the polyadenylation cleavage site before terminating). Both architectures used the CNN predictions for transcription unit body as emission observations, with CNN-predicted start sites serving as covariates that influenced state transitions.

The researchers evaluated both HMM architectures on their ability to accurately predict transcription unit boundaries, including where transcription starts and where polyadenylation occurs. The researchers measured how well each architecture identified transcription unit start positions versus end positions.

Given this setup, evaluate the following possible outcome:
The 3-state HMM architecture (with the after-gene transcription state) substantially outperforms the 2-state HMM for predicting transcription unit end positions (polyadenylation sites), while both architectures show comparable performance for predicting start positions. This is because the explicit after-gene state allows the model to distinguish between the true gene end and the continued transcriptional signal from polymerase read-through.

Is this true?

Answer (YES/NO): YES